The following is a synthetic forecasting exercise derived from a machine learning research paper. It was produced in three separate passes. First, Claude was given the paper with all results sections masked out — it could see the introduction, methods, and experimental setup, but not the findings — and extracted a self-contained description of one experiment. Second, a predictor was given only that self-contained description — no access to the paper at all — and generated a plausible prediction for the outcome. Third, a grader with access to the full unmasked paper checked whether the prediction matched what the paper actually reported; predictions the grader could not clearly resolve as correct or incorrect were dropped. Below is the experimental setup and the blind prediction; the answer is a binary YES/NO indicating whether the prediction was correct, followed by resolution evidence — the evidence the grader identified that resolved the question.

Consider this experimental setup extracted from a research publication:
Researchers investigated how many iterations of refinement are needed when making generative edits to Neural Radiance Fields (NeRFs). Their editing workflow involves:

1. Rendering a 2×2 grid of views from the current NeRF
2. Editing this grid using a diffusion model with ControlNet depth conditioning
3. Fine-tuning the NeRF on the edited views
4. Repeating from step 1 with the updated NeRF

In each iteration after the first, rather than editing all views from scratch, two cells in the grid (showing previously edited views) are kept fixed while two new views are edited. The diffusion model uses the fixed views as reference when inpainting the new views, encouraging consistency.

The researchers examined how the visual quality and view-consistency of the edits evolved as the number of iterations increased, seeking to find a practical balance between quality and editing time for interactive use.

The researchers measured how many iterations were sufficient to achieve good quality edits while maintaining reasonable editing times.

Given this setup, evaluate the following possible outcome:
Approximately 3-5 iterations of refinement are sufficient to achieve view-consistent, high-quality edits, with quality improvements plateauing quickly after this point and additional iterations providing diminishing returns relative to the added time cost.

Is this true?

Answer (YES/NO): NO